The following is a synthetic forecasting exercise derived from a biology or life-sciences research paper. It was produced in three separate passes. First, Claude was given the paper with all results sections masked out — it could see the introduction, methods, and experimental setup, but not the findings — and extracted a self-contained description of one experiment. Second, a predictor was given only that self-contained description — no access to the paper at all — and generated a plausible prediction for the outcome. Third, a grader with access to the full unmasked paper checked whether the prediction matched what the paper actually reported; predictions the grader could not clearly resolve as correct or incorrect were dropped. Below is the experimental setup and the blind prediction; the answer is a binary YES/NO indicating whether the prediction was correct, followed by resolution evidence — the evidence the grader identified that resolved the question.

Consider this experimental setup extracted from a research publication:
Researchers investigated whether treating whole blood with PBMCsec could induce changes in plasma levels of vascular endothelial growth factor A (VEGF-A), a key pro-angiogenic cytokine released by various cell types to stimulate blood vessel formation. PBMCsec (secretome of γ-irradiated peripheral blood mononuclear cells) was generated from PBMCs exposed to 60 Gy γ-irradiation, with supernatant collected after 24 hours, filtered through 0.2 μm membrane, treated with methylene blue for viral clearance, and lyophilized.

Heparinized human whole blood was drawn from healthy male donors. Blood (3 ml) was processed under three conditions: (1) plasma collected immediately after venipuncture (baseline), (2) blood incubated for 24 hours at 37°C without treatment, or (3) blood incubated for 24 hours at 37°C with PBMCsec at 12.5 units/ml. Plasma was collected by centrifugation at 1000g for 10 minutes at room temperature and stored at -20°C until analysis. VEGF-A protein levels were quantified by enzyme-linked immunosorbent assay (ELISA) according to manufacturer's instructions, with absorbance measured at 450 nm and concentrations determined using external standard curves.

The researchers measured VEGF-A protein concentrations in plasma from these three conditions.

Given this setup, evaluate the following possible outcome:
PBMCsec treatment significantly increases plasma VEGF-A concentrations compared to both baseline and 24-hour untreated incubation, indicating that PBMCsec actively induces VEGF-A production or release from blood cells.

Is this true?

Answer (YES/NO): YES